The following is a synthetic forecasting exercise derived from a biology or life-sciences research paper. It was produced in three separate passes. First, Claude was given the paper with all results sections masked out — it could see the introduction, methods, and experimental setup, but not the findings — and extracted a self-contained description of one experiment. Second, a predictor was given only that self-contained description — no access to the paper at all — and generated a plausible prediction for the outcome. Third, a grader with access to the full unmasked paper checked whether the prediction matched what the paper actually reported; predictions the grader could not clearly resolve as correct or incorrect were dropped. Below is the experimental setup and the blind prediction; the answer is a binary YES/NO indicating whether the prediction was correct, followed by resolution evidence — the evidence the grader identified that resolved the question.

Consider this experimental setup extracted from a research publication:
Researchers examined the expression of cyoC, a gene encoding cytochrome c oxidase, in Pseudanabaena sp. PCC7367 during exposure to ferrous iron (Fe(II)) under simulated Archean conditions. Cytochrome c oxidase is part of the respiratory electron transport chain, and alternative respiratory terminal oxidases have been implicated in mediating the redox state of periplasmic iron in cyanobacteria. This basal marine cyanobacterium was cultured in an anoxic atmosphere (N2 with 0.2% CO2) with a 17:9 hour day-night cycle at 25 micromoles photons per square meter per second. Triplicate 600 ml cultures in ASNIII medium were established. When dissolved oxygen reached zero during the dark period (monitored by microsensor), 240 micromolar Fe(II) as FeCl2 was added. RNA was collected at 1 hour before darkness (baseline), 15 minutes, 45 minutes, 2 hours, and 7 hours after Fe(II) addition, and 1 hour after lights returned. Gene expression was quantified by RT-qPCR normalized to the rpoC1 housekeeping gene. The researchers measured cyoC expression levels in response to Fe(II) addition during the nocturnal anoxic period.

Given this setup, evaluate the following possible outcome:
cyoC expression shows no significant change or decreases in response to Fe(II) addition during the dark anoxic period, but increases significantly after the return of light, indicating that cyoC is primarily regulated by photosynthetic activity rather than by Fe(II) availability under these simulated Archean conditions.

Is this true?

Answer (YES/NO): NO